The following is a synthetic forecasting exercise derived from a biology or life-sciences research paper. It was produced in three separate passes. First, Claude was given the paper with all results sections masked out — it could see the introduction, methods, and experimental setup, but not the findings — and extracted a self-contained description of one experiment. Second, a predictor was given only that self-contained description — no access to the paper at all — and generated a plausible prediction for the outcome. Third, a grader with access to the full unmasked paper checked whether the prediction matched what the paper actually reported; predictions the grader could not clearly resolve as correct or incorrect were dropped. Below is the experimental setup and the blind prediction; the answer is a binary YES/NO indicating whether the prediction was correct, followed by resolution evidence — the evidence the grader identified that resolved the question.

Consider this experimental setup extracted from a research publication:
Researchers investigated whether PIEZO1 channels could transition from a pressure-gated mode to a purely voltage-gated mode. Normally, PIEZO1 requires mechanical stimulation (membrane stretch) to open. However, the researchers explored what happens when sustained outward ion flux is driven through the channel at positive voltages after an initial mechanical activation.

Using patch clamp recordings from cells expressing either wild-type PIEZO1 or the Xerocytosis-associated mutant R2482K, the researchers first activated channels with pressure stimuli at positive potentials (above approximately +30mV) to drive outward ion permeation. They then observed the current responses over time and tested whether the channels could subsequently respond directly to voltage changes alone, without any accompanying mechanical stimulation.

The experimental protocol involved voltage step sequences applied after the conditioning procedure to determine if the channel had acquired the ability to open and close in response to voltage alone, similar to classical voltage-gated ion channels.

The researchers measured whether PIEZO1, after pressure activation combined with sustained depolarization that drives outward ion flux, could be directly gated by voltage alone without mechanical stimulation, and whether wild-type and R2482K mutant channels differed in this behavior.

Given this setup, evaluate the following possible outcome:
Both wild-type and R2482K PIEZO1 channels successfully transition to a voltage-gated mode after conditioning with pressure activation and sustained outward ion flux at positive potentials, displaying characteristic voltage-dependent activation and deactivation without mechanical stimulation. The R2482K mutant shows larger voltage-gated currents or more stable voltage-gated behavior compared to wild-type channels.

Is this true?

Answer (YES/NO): NO